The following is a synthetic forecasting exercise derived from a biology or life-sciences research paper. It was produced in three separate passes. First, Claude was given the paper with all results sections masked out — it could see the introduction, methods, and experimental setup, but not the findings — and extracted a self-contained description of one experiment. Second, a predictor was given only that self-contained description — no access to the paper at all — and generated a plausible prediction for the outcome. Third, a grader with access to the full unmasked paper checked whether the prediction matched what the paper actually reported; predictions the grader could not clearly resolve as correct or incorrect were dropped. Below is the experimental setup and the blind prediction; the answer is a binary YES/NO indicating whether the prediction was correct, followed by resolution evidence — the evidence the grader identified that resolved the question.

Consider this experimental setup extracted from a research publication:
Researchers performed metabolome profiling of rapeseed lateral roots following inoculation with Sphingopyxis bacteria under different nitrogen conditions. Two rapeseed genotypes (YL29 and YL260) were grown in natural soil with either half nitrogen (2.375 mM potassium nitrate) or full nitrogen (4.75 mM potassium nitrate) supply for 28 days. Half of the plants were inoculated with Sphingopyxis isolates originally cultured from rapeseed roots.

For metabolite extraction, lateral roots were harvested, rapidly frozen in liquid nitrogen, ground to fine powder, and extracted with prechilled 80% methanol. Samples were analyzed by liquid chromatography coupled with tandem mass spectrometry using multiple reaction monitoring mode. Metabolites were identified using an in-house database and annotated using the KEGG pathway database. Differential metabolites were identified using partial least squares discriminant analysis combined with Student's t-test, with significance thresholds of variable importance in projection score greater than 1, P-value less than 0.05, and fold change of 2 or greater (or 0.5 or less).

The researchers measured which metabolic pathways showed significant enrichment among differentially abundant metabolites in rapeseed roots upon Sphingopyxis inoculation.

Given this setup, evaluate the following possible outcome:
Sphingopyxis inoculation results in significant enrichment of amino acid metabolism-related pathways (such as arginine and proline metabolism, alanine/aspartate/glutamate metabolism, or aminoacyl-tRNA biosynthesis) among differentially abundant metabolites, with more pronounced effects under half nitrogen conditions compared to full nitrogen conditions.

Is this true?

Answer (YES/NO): NO